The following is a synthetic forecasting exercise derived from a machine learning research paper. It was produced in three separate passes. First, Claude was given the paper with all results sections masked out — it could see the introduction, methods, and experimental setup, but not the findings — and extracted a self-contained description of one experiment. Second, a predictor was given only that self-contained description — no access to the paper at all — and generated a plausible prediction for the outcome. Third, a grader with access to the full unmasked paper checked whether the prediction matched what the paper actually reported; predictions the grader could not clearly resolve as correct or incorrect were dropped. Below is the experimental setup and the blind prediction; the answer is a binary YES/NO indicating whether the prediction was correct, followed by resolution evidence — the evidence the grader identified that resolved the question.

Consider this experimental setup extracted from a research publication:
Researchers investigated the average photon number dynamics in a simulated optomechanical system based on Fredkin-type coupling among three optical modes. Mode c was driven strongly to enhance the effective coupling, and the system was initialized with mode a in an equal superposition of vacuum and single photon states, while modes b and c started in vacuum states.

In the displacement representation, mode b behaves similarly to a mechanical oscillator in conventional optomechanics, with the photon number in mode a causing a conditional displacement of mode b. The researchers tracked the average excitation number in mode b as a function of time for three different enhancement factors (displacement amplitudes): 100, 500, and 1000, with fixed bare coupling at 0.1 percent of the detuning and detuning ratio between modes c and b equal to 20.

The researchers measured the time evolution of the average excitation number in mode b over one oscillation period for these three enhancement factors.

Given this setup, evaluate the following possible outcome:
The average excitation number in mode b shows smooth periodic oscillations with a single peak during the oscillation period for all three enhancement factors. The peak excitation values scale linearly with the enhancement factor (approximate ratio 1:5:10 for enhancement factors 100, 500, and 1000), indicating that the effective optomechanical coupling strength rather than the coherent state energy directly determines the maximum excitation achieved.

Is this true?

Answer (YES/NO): NO